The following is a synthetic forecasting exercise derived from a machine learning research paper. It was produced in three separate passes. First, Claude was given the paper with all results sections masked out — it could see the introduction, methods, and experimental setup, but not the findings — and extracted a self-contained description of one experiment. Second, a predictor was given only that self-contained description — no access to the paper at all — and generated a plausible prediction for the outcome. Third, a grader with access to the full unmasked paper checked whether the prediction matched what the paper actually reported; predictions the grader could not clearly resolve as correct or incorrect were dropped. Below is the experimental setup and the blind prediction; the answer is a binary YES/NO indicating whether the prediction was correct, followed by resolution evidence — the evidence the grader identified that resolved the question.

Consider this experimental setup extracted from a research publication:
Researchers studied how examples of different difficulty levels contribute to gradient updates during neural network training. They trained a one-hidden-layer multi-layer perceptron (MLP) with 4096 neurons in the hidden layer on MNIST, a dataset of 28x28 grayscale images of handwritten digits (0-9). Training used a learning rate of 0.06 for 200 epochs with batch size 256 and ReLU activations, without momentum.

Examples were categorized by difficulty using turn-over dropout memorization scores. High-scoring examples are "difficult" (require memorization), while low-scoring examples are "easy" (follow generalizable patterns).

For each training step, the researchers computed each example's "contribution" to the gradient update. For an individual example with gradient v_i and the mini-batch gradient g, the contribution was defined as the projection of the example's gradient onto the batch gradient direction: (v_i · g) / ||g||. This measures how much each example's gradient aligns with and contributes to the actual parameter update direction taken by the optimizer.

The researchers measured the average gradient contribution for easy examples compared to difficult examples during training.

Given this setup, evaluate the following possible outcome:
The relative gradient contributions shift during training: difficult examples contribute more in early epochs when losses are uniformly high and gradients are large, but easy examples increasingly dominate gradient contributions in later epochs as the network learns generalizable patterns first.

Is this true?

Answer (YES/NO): NO